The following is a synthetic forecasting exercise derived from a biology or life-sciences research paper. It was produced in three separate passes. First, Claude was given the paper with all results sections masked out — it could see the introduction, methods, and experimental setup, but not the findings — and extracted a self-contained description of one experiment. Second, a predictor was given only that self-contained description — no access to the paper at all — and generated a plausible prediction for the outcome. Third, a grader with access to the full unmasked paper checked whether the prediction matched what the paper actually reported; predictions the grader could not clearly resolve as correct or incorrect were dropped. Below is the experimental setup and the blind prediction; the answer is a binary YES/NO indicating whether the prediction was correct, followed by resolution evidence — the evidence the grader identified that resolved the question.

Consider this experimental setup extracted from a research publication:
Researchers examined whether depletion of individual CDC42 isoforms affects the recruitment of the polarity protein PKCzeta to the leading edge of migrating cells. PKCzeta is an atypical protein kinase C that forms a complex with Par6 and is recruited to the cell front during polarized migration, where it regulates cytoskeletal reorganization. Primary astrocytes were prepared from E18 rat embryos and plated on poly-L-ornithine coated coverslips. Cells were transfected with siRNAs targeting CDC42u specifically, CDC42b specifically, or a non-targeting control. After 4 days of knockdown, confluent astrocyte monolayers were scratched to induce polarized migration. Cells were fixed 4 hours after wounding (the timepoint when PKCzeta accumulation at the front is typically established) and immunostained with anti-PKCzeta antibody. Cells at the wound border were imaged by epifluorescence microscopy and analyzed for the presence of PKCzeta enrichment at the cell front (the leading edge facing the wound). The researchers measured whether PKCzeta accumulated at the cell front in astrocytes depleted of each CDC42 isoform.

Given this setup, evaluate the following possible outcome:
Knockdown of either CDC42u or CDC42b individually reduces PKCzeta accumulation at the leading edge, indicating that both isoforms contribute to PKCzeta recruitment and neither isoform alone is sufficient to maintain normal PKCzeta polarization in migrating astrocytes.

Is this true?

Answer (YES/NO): NO